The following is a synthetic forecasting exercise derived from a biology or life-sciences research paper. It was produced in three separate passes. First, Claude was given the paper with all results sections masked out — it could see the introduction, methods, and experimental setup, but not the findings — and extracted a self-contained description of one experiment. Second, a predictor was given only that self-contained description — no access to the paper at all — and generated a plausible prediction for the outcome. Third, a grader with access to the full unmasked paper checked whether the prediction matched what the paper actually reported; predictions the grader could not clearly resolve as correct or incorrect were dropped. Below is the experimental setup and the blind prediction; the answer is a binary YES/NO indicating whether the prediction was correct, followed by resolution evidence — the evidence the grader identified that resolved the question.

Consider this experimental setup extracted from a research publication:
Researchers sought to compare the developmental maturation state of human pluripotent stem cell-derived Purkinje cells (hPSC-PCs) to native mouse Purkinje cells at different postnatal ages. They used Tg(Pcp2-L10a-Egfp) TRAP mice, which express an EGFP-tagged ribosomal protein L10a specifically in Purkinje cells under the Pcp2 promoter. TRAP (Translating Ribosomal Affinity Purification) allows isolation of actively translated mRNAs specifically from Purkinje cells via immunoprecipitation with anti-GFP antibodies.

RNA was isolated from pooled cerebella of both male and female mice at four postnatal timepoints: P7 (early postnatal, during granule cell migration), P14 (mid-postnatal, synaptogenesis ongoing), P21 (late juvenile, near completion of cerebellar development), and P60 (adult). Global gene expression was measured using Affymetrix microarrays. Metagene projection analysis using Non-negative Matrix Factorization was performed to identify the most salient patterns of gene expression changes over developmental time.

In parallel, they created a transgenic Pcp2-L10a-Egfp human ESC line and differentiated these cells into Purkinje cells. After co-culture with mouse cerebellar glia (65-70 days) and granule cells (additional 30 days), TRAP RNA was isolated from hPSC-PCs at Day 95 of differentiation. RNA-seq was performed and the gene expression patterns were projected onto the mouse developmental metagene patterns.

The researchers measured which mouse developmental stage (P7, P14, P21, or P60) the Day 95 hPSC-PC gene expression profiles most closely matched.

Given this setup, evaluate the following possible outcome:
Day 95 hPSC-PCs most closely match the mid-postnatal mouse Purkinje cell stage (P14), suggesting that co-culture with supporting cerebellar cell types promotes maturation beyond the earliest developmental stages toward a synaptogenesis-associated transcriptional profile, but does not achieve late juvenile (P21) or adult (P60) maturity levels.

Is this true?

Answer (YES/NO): NO